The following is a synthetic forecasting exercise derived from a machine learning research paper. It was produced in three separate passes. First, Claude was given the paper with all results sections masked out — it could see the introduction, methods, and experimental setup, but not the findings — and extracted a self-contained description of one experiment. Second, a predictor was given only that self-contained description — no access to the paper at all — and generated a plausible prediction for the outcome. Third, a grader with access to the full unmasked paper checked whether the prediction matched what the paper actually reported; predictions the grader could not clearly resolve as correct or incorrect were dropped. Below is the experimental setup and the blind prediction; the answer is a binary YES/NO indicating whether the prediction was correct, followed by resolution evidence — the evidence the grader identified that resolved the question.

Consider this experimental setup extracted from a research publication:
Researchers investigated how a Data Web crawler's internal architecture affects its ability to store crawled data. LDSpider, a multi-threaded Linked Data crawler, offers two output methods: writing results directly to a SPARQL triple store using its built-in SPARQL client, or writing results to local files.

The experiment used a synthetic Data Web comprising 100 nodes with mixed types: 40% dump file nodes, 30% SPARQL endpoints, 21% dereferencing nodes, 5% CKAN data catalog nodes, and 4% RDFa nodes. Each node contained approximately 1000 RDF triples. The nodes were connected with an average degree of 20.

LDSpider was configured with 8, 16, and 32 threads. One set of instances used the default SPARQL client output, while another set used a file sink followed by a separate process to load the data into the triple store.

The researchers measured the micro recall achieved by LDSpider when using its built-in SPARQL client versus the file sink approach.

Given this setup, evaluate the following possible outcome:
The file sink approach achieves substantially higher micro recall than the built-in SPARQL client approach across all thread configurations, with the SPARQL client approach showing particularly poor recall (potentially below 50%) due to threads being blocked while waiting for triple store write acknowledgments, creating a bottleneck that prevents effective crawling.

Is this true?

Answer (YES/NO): NO